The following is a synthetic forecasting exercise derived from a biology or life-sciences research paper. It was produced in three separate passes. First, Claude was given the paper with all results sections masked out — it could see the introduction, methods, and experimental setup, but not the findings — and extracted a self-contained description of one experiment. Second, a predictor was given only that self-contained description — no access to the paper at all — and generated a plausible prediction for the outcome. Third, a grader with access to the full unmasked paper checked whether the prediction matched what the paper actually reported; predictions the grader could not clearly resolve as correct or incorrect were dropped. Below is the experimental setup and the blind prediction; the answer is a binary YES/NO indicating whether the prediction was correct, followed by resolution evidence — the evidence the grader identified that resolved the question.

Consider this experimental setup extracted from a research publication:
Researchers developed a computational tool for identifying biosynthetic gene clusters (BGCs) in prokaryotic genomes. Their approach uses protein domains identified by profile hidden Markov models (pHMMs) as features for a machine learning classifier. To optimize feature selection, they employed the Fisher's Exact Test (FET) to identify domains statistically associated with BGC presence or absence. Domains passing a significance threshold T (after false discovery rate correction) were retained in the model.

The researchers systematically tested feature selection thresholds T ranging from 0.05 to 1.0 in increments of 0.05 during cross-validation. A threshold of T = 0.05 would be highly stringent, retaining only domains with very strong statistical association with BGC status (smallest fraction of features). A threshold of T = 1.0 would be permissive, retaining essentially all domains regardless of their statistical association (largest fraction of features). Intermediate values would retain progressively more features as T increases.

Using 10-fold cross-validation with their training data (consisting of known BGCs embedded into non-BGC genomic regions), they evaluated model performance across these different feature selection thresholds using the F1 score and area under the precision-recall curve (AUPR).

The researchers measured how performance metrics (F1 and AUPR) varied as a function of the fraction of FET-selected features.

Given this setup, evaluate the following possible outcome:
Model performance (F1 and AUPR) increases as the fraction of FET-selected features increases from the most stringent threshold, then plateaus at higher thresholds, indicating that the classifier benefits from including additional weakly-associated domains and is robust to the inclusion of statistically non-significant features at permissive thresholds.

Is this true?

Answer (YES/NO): YES